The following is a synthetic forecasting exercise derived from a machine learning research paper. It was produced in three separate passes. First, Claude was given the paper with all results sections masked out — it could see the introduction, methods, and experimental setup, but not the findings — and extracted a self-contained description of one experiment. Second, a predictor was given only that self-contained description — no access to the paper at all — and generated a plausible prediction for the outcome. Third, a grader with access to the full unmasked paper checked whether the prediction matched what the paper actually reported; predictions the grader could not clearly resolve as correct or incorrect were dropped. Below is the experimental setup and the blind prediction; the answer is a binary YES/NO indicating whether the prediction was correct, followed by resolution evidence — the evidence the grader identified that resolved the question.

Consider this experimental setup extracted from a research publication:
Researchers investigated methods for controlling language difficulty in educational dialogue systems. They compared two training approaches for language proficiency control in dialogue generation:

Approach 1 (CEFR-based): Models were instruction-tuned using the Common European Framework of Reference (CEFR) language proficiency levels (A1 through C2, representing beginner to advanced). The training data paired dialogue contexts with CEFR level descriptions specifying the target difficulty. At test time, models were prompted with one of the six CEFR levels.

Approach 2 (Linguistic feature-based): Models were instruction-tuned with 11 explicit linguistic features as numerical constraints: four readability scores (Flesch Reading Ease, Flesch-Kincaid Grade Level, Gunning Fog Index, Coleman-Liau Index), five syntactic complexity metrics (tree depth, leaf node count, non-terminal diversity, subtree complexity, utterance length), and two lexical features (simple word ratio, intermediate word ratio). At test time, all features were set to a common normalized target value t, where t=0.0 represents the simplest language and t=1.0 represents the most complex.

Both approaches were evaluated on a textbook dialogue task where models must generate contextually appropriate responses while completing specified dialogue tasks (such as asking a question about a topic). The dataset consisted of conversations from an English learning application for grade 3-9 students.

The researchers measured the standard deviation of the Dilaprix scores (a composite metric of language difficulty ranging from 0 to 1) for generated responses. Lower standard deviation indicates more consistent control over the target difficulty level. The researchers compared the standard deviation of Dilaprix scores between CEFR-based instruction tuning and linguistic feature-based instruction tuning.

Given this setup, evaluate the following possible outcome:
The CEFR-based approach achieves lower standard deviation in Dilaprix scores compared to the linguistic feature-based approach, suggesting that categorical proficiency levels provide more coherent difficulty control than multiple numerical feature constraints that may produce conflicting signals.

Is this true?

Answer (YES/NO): NO